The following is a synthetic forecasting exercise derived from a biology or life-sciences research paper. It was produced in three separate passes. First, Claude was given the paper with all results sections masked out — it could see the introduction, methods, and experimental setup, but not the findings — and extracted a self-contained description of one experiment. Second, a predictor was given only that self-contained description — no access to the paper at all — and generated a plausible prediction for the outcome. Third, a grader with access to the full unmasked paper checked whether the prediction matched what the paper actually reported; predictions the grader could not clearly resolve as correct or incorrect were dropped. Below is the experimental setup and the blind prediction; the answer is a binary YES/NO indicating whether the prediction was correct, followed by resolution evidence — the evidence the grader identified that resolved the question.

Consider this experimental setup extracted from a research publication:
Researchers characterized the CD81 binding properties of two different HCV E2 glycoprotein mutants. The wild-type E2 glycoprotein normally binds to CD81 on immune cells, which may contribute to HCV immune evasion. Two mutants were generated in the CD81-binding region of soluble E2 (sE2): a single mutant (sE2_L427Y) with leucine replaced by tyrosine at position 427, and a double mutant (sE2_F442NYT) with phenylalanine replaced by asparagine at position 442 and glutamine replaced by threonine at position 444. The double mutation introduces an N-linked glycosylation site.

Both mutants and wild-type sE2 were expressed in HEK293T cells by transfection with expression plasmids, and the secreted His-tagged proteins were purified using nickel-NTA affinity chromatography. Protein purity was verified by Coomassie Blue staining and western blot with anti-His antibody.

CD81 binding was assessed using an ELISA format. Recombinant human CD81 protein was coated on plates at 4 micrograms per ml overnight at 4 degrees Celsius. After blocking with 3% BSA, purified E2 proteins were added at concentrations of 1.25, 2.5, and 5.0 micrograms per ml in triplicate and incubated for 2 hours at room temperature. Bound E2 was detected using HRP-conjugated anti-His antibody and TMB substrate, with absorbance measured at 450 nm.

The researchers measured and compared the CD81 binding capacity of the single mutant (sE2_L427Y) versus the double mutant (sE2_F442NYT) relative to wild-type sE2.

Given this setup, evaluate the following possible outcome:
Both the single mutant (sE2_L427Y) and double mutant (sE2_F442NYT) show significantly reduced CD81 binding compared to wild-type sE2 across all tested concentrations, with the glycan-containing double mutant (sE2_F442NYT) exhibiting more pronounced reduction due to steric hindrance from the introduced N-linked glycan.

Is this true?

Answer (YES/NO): YES